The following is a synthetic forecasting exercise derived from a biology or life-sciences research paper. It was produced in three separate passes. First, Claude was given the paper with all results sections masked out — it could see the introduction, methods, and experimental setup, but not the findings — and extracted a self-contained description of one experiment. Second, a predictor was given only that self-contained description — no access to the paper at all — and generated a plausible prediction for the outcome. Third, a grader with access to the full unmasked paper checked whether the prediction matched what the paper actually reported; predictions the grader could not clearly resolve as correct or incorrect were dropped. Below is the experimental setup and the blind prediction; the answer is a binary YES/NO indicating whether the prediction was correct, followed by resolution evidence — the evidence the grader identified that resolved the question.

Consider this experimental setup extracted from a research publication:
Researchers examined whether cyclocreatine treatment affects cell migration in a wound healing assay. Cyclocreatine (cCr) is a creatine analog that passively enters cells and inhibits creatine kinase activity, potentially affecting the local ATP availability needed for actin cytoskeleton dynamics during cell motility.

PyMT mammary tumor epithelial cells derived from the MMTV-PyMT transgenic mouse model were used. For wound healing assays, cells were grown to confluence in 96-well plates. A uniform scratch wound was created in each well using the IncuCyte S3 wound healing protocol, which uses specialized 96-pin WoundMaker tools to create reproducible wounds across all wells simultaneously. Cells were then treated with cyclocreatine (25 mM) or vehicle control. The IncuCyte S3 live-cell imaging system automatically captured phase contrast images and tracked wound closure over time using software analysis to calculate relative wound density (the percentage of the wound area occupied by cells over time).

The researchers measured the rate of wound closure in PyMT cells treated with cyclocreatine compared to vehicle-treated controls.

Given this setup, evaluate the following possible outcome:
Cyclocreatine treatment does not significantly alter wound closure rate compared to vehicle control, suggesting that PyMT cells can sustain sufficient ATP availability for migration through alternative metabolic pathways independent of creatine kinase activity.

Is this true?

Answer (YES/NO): NO